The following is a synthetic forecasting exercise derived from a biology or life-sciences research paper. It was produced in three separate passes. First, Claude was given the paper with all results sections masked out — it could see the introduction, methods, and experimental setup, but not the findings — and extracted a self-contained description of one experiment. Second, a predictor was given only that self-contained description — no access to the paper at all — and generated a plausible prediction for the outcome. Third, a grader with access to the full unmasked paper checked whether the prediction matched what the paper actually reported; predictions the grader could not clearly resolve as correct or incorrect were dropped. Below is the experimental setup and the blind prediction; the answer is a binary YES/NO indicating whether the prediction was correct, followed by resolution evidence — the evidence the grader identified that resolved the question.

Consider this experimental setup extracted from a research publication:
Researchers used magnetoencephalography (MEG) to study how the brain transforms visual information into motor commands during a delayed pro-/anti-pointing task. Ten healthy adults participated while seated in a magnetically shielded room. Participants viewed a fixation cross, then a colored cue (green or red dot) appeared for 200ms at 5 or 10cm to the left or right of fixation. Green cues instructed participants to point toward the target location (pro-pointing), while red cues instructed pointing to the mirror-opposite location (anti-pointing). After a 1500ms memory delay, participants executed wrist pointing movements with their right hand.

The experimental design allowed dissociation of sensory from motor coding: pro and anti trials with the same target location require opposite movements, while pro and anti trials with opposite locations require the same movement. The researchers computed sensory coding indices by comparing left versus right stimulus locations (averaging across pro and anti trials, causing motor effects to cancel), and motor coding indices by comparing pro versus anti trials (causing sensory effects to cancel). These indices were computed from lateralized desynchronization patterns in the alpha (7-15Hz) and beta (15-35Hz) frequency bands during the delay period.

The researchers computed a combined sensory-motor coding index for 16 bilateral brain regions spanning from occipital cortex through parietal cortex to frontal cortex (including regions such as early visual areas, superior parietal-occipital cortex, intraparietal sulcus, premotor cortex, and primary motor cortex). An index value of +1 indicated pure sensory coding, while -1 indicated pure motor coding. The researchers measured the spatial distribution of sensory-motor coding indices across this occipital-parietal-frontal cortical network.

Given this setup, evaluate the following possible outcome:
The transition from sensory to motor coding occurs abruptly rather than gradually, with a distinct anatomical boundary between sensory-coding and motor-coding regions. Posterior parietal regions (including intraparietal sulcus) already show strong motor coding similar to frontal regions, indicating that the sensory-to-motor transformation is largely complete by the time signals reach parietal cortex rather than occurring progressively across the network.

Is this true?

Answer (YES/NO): NO